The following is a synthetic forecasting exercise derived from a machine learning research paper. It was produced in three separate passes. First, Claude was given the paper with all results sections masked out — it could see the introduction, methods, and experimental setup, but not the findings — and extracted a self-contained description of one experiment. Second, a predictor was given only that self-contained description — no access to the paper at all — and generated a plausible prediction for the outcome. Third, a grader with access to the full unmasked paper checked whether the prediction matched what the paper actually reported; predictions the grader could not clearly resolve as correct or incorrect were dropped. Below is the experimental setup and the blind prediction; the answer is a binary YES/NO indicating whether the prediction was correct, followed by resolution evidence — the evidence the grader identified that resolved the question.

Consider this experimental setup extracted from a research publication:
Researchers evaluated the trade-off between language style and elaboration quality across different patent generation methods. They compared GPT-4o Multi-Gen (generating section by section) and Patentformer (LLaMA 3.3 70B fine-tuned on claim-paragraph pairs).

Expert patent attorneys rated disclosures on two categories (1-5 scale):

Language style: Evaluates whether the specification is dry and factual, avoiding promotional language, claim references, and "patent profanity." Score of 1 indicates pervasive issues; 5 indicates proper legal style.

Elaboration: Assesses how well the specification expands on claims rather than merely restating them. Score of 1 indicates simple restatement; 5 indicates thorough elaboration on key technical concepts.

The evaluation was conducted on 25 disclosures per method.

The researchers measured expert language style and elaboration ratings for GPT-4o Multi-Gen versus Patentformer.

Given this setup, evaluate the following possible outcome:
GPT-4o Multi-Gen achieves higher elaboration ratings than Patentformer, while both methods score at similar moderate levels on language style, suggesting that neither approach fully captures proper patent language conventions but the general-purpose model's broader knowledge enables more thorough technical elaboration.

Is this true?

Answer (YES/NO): NO